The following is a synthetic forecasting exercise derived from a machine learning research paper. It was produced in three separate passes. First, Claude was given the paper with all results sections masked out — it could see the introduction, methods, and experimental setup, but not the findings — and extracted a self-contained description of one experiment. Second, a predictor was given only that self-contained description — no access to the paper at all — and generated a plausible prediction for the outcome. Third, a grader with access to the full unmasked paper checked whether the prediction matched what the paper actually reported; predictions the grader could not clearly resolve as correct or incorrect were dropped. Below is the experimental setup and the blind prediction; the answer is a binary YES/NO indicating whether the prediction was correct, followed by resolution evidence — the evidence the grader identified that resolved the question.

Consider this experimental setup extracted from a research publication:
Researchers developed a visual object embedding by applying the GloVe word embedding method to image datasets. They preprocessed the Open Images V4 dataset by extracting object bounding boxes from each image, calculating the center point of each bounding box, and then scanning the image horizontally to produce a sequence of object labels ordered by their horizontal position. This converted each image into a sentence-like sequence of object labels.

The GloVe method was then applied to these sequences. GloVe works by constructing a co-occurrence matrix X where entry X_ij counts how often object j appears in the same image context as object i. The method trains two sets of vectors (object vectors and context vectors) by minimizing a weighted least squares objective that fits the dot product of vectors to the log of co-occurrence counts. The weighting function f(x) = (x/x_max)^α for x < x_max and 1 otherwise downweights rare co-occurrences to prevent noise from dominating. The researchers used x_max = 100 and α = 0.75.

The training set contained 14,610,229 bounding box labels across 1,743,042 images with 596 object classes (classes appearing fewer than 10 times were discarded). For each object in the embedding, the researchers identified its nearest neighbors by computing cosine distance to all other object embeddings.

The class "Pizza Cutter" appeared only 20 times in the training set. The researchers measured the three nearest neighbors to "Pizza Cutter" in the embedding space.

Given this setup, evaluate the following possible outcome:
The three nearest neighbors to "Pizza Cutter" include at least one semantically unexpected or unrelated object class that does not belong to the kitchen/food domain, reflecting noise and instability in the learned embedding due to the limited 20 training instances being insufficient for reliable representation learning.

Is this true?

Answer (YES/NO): YES